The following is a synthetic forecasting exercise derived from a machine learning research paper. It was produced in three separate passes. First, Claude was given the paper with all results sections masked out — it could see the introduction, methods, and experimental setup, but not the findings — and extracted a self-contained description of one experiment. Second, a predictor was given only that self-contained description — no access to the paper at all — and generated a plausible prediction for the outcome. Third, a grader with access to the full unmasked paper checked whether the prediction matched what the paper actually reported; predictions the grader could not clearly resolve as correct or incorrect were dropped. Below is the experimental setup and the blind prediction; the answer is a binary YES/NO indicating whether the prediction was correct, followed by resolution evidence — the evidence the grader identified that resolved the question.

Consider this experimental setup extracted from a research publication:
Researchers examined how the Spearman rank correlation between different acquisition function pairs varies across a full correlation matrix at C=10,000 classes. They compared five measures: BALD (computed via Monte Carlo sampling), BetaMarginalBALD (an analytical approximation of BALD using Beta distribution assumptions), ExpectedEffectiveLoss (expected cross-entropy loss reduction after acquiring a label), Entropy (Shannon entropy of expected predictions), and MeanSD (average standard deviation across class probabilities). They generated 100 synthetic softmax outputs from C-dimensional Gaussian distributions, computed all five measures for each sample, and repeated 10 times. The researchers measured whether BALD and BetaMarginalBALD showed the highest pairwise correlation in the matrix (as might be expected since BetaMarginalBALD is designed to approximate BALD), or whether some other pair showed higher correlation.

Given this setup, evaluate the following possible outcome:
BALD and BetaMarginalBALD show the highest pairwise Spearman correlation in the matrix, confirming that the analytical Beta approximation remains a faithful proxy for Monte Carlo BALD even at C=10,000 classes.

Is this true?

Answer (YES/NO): NO